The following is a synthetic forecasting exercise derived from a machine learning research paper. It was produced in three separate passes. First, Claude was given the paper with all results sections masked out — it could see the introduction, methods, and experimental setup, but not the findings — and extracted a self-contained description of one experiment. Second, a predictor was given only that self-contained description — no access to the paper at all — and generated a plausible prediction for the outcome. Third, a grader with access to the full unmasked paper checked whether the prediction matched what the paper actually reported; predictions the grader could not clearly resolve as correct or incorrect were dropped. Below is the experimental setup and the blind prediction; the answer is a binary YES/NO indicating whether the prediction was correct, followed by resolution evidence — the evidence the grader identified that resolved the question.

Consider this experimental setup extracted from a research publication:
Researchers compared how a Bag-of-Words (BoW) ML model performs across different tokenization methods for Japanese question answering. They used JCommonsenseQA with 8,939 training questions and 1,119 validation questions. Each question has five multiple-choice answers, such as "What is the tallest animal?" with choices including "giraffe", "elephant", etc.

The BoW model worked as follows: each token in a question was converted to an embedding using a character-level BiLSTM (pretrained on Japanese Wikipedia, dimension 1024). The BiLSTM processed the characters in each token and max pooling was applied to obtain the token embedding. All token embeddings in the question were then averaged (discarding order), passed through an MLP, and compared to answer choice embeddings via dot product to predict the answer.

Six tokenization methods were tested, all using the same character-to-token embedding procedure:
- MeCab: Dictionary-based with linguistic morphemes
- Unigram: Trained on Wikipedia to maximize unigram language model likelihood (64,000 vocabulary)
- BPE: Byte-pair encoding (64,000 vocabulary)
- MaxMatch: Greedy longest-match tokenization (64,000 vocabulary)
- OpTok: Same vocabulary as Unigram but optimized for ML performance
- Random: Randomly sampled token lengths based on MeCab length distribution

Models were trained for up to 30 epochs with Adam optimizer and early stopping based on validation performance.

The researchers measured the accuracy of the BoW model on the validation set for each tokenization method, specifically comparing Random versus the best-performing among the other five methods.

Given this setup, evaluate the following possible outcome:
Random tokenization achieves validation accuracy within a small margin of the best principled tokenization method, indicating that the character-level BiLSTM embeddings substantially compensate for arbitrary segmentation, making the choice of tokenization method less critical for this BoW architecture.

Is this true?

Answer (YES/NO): NO